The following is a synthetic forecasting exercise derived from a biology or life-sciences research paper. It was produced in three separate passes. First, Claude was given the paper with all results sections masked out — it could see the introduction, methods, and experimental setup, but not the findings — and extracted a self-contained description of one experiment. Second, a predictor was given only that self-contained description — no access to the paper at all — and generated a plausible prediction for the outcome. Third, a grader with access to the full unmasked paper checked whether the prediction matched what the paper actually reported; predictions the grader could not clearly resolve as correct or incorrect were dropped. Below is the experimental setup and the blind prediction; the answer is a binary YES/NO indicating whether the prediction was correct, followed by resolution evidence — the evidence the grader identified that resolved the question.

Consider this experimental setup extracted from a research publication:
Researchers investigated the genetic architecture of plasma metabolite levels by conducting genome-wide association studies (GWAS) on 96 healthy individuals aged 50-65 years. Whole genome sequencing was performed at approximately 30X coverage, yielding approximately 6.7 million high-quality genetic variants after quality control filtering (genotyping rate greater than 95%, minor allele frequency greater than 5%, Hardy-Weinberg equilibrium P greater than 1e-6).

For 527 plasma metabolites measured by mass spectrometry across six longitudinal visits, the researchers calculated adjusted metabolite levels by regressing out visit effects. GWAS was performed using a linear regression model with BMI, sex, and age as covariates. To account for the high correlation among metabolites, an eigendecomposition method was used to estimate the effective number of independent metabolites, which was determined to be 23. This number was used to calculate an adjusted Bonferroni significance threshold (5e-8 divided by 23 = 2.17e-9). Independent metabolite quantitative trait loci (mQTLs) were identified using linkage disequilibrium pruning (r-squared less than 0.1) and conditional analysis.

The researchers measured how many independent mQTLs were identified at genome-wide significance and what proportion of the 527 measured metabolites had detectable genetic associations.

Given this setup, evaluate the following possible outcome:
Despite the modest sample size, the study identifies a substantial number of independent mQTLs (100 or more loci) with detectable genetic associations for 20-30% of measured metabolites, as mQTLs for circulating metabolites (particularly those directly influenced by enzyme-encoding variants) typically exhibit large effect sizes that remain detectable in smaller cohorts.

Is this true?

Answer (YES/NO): NO